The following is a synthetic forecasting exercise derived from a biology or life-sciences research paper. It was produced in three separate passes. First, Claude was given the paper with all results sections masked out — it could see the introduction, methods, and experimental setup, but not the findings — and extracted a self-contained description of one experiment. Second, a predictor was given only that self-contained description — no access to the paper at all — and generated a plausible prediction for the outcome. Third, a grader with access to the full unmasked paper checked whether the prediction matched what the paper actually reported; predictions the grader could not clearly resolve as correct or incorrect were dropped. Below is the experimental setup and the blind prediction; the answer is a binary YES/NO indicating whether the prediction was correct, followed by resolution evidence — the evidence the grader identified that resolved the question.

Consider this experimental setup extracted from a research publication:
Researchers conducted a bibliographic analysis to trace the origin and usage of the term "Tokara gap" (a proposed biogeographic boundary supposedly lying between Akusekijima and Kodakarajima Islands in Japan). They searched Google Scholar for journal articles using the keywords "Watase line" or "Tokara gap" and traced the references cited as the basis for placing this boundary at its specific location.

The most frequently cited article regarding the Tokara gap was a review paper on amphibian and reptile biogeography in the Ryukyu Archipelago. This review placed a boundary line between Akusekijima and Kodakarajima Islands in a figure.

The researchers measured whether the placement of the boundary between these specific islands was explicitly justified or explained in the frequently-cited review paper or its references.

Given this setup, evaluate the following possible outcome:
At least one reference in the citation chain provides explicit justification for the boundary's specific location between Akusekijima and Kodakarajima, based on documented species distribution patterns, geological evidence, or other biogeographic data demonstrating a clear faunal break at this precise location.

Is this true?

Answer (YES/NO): NO